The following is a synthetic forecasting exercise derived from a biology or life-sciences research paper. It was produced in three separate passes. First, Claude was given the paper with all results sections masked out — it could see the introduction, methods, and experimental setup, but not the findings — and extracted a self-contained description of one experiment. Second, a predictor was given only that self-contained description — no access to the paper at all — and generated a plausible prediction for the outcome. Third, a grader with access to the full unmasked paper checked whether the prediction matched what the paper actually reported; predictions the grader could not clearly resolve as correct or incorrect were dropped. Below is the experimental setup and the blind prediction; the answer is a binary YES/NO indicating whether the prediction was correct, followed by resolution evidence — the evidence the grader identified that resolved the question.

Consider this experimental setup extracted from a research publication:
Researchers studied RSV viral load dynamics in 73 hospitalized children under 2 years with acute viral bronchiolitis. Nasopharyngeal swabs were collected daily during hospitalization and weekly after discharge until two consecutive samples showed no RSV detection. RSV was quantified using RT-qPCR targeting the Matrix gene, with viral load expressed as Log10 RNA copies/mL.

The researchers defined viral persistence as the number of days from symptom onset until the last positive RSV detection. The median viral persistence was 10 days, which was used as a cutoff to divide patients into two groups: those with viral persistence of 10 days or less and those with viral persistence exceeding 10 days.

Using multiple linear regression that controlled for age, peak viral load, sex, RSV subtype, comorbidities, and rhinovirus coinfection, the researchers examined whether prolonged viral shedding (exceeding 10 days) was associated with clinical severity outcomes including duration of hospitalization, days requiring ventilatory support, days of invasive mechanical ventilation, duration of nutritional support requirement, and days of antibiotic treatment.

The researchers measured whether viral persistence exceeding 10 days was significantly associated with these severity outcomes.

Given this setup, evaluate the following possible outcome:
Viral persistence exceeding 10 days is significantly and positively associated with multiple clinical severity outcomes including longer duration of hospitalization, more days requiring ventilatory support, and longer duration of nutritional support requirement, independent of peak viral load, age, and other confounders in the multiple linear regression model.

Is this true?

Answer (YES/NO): YES